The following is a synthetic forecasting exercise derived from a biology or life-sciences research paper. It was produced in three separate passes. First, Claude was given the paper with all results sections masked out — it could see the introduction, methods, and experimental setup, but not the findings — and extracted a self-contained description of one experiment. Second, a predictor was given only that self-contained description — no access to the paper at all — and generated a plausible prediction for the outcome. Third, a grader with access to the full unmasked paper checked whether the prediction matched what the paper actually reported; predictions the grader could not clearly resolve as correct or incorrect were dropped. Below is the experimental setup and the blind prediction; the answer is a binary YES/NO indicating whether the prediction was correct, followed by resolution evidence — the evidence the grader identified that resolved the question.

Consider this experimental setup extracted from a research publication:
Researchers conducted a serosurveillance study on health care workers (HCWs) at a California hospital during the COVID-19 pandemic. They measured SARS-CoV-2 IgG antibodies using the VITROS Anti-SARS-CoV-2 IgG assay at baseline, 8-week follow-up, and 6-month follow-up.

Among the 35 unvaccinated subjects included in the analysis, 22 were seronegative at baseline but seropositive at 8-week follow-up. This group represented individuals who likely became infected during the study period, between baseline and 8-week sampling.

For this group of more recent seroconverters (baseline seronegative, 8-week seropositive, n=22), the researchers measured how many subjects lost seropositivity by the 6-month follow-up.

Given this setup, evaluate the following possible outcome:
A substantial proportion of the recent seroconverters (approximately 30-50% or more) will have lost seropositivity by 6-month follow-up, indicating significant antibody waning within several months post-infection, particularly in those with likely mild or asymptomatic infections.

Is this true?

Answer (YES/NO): NO